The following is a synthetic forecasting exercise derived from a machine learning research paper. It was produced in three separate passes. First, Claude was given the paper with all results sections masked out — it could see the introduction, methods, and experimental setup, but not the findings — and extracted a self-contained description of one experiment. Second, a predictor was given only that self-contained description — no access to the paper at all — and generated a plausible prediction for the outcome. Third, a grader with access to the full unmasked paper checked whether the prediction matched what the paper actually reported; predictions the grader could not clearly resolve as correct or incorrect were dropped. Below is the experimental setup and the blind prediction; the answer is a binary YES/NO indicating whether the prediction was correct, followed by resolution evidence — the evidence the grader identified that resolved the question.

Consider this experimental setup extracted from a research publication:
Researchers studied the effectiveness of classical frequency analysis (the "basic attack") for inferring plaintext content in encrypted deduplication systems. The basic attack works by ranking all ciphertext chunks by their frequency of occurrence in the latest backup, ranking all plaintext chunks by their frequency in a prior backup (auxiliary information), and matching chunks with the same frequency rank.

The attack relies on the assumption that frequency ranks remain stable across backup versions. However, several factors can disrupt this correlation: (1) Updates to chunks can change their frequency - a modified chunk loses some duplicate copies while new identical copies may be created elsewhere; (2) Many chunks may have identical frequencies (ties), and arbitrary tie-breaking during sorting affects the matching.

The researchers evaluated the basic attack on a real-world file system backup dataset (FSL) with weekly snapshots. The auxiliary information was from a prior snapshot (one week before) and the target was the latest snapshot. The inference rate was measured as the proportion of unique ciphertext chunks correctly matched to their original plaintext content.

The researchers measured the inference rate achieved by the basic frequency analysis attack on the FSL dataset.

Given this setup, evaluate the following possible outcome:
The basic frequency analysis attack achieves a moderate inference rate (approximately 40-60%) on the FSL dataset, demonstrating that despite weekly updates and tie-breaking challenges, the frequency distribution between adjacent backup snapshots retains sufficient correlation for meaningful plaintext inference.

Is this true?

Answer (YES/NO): NO